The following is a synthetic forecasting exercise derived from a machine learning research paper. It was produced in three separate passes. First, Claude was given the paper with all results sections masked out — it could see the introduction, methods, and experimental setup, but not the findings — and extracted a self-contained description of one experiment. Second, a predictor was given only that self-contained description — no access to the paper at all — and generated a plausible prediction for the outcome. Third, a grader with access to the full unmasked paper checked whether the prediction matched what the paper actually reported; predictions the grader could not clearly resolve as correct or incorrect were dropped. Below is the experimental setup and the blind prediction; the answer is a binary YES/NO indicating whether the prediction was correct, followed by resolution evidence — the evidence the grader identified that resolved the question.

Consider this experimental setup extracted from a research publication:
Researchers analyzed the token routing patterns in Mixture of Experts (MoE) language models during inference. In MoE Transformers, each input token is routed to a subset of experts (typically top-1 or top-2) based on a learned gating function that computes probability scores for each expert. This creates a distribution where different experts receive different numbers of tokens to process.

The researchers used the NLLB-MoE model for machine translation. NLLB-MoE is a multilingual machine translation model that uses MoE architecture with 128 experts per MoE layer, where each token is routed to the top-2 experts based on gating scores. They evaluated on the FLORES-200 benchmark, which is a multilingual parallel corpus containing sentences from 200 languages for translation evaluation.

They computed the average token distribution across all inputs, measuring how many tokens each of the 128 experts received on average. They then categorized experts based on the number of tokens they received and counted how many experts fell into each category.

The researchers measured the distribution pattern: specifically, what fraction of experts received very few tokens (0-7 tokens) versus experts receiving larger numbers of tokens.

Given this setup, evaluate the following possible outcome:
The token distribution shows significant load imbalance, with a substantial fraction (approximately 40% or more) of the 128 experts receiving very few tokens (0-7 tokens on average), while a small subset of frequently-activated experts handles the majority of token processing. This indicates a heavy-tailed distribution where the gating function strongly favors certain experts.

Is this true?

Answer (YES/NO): YES